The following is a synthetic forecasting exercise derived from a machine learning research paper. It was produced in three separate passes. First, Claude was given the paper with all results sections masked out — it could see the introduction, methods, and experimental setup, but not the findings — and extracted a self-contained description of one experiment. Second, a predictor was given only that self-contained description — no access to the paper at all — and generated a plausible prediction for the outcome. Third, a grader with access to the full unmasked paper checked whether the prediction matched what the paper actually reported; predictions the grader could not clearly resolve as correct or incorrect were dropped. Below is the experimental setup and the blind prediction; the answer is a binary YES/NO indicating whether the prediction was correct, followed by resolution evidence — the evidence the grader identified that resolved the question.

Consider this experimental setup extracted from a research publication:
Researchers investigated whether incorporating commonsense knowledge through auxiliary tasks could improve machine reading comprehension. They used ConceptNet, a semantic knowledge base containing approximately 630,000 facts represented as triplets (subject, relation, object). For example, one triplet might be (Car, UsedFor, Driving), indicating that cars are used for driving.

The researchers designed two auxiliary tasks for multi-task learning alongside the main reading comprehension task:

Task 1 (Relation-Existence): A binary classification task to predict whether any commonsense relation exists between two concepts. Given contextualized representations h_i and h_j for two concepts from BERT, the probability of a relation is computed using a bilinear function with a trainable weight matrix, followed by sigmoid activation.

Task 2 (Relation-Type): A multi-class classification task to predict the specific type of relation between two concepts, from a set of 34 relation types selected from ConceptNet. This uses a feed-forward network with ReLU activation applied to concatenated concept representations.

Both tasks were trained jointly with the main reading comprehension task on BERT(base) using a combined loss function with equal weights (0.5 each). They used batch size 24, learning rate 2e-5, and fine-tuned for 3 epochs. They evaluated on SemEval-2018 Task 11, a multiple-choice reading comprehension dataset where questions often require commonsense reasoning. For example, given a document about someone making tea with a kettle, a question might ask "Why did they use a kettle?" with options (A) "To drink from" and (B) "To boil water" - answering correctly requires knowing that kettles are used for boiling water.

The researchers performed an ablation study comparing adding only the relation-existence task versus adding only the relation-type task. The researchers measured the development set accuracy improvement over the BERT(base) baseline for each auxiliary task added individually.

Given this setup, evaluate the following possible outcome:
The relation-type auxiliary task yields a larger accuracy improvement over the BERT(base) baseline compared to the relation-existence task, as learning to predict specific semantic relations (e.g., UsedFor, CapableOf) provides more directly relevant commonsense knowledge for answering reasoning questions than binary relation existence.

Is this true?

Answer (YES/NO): NO